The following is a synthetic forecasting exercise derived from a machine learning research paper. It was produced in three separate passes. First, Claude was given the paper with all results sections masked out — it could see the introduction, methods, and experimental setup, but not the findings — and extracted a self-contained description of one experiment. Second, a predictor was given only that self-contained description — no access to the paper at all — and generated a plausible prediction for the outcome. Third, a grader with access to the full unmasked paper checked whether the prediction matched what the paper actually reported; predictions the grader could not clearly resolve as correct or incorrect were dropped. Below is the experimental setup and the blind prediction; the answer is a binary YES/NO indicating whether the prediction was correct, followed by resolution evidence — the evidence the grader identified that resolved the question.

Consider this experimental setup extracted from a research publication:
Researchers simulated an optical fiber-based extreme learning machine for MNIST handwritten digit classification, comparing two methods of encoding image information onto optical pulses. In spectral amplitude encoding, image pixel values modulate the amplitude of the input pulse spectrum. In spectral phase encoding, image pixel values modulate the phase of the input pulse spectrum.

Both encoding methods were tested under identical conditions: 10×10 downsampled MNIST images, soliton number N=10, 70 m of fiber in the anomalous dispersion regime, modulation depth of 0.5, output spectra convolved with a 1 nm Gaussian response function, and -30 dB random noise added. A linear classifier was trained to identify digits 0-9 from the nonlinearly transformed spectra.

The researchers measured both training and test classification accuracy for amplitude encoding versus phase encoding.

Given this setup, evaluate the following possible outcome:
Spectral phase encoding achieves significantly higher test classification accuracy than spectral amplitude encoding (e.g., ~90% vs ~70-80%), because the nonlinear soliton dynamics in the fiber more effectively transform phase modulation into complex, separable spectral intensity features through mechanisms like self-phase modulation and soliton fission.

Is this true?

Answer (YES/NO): NO